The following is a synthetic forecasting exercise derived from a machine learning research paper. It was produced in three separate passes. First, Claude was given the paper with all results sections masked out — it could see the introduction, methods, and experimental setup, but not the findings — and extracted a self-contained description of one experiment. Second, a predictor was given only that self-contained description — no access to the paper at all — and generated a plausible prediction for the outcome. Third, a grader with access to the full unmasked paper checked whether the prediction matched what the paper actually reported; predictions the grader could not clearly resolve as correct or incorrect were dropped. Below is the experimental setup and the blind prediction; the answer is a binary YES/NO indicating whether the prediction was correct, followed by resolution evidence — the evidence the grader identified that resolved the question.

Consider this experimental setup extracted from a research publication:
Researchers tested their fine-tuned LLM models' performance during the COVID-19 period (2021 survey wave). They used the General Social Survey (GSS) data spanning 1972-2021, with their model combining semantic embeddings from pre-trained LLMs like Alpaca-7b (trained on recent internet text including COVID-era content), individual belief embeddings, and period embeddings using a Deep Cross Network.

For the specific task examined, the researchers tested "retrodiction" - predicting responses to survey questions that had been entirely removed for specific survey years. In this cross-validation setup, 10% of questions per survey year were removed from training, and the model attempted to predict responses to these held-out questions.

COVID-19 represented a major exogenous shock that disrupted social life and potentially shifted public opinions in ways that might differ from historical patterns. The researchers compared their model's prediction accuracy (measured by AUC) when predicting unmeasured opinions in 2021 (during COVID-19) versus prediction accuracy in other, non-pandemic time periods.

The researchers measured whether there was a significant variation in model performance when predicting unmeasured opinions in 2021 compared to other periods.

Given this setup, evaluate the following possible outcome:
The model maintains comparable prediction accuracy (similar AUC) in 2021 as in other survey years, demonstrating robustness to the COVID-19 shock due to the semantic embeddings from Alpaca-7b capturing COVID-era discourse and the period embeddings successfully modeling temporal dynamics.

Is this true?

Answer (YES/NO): YES